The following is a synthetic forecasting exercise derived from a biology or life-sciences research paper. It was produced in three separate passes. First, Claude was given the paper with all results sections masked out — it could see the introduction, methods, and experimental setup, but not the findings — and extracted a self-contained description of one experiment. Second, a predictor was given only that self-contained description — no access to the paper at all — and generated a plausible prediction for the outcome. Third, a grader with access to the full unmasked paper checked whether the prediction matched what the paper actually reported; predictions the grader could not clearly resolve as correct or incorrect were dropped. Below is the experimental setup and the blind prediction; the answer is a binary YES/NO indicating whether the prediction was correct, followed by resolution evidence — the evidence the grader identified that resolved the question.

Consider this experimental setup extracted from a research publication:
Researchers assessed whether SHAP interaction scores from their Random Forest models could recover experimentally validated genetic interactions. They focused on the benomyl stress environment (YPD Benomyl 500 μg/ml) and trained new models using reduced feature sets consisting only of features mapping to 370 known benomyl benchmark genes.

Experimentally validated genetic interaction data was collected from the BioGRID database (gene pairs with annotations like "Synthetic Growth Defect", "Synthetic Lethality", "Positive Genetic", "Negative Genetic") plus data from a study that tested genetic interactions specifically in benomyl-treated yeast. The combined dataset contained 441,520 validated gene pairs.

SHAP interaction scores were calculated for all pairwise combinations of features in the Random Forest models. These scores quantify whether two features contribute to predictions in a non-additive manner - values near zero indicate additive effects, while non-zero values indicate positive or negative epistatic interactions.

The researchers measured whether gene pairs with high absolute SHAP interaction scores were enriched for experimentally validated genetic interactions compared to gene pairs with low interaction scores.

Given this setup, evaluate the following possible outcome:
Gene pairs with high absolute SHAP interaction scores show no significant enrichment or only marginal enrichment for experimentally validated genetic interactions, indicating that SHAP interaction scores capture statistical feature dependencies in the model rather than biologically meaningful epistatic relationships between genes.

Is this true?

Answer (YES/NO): YES